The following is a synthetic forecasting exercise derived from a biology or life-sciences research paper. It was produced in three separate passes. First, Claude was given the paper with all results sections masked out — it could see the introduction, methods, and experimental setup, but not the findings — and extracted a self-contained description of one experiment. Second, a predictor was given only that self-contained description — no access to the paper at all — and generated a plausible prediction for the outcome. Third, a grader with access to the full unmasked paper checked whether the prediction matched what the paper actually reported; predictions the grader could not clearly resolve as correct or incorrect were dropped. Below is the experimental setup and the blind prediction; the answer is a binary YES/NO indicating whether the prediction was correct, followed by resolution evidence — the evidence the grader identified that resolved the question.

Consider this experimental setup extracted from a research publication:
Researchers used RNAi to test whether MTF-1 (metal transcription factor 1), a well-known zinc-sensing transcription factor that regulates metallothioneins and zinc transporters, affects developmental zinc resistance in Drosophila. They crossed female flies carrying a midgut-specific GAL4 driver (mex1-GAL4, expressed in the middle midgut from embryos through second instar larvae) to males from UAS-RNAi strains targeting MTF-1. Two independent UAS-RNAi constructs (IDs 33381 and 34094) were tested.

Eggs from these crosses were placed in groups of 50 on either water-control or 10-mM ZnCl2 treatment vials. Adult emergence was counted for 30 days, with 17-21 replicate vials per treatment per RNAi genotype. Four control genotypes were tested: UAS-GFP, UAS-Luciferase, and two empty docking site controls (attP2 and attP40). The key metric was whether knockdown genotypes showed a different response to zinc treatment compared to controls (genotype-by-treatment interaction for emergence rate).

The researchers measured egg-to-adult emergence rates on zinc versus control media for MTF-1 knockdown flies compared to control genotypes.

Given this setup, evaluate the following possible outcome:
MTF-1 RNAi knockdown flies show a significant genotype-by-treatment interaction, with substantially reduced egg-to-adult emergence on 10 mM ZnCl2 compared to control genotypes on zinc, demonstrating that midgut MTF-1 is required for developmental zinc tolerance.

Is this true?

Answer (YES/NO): NO